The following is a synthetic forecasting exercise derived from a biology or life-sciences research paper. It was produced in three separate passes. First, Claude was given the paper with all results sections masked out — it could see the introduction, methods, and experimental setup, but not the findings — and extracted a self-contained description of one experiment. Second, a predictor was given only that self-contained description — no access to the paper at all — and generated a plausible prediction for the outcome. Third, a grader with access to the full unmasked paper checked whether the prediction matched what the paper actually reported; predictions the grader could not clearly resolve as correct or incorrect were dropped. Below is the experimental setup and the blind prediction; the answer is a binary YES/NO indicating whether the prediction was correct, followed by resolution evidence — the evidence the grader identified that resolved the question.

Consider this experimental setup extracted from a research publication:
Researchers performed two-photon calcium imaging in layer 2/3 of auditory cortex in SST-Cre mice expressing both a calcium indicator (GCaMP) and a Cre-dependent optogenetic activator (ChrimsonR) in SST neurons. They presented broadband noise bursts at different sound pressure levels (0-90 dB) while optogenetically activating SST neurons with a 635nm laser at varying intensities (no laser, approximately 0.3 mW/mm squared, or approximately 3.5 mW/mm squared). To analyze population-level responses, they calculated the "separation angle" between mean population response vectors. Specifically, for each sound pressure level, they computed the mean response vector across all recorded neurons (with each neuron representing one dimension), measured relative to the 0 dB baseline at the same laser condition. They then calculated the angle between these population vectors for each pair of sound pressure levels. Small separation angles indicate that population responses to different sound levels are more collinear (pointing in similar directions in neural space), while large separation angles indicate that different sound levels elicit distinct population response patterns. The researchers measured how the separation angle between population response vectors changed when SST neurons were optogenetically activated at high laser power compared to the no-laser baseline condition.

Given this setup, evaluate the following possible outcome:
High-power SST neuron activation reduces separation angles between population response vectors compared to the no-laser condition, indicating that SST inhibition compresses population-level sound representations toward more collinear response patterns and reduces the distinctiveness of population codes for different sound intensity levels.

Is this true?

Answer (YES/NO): NO